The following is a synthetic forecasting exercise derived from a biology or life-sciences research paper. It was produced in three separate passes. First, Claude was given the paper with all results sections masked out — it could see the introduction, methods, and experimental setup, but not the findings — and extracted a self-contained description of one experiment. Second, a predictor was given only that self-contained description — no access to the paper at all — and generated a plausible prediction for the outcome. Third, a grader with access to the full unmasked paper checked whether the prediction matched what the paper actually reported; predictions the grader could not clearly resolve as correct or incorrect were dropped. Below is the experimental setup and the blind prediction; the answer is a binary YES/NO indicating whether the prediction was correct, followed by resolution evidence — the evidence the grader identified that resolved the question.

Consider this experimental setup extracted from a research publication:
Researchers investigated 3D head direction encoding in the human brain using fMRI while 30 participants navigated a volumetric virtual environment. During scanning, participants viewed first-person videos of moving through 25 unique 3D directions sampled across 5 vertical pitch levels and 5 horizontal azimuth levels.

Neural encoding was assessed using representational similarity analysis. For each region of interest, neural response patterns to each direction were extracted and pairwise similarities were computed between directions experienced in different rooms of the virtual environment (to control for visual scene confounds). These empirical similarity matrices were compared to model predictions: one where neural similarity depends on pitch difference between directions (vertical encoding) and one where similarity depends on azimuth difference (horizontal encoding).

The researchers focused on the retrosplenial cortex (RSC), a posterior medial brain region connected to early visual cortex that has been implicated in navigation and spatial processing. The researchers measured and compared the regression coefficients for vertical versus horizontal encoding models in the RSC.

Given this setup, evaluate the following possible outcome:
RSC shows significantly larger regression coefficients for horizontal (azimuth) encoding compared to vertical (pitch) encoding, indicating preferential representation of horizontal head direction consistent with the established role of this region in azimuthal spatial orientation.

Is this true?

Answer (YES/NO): NO